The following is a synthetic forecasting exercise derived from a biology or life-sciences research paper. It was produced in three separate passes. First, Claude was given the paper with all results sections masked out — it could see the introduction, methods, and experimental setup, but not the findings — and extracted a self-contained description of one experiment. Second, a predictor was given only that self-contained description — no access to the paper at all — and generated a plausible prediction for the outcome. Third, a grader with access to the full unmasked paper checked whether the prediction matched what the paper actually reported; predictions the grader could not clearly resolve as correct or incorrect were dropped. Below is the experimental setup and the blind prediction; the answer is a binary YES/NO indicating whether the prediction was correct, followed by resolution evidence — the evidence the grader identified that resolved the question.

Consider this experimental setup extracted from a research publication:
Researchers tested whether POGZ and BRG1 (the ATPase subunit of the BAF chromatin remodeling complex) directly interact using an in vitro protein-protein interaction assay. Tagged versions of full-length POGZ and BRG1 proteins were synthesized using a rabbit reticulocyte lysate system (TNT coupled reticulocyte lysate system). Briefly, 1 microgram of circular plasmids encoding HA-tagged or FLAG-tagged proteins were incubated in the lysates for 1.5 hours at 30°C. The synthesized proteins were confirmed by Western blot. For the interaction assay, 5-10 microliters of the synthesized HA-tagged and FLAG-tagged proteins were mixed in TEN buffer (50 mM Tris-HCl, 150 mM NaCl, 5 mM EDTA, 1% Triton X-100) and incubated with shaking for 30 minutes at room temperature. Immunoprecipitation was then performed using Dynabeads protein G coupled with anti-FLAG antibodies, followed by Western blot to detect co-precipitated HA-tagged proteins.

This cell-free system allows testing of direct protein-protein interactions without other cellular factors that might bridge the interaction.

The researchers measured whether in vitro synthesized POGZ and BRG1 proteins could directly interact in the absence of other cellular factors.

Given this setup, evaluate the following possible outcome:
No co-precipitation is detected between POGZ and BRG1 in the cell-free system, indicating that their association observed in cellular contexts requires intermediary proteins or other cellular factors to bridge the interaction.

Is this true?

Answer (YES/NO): NO